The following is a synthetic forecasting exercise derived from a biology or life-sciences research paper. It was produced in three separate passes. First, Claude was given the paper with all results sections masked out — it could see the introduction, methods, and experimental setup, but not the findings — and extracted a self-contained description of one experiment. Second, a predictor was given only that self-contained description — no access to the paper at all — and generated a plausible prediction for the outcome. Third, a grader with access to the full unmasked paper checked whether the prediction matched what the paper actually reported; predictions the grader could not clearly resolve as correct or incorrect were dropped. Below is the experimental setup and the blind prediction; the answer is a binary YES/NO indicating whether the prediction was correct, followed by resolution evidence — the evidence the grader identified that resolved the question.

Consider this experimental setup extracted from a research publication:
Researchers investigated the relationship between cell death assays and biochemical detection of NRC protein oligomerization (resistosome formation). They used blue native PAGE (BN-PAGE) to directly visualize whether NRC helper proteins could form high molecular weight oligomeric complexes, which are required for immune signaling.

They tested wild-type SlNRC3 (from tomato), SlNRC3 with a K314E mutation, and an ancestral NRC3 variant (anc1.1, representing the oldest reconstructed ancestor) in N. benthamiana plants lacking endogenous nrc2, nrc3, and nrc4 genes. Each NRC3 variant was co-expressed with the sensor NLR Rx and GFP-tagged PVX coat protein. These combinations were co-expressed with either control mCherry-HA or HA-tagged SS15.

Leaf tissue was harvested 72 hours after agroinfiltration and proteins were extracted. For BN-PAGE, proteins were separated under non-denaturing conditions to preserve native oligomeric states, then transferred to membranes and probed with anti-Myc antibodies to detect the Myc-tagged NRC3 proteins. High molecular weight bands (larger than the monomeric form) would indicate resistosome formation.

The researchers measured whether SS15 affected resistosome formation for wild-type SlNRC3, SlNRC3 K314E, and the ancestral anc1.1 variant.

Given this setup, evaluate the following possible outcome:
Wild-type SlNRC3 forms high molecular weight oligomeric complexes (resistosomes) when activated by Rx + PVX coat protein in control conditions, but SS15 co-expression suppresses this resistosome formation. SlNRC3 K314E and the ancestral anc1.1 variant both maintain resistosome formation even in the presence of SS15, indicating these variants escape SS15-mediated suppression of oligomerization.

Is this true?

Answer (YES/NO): NO